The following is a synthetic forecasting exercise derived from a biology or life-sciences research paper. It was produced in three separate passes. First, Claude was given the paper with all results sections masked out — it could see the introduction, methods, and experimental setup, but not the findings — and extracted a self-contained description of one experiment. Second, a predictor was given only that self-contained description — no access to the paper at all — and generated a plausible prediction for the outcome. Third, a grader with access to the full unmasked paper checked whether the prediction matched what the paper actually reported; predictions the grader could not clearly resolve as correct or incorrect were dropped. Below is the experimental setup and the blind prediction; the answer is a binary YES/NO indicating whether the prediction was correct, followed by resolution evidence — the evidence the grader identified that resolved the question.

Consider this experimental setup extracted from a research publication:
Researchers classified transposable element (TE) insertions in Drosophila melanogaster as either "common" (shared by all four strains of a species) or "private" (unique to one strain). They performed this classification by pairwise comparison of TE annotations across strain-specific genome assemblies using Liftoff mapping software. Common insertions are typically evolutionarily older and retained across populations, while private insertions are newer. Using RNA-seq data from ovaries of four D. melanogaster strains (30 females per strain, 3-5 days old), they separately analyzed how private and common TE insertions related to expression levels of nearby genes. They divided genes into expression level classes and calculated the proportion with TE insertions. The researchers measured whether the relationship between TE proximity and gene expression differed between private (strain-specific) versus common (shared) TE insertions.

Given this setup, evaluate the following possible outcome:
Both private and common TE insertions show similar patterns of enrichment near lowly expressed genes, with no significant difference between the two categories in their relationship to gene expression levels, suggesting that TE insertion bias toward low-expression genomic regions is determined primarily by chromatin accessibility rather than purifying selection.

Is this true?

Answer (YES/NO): NO